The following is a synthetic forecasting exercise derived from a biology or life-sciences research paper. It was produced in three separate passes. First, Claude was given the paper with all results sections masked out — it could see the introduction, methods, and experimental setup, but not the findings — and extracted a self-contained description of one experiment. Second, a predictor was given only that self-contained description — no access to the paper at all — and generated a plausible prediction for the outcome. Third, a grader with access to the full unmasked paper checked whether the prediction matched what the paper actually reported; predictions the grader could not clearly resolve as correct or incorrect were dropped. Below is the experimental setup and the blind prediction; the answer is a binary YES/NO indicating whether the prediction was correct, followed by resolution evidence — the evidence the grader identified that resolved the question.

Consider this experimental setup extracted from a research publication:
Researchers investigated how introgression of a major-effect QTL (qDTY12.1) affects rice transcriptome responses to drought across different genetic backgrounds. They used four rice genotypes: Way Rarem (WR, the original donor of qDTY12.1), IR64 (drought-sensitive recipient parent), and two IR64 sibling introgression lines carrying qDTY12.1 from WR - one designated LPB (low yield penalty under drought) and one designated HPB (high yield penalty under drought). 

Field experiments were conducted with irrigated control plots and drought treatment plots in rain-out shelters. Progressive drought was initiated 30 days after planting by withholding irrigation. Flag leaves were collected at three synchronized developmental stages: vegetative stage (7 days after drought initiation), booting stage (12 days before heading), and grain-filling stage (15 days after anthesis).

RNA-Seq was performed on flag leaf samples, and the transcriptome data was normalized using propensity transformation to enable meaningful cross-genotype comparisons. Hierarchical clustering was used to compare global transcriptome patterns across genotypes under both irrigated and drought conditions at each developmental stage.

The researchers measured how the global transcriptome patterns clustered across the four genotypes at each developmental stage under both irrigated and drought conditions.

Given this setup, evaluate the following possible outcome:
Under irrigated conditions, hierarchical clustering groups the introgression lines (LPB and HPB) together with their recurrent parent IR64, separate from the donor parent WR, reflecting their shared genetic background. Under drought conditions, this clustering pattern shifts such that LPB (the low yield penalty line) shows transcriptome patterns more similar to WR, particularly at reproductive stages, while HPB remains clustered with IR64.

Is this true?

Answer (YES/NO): NO